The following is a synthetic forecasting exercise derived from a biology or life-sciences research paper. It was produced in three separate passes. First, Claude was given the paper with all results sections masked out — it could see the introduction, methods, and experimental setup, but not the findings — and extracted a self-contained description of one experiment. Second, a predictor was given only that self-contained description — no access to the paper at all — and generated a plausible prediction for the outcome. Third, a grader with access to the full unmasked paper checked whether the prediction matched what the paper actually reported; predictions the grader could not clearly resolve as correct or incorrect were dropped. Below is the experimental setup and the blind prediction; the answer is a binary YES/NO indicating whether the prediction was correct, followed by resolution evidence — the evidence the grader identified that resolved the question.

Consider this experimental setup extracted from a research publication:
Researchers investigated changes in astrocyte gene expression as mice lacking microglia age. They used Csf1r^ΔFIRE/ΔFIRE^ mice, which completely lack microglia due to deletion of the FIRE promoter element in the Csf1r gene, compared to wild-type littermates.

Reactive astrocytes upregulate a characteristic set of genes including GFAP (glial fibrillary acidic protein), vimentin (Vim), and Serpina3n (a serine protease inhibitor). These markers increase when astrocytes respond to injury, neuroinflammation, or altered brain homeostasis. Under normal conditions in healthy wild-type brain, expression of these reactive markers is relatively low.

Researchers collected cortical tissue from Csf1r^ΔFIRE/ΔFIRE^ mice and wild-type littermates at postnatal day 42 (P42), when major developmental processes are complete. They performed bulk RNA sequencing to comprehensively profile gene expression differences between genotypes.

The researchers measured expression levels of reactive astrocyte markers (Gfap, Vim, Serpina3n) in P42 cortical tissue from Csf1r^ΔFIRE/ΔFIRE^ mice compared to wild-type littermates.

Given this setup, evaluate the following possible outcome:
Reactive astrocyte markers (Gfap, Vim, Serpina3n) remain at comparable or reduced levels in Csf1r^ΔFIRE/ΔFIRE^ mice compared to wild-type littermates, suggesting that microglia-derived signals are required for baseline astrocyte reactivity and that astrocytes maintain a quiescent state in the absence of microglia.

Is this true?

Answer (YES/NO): NO